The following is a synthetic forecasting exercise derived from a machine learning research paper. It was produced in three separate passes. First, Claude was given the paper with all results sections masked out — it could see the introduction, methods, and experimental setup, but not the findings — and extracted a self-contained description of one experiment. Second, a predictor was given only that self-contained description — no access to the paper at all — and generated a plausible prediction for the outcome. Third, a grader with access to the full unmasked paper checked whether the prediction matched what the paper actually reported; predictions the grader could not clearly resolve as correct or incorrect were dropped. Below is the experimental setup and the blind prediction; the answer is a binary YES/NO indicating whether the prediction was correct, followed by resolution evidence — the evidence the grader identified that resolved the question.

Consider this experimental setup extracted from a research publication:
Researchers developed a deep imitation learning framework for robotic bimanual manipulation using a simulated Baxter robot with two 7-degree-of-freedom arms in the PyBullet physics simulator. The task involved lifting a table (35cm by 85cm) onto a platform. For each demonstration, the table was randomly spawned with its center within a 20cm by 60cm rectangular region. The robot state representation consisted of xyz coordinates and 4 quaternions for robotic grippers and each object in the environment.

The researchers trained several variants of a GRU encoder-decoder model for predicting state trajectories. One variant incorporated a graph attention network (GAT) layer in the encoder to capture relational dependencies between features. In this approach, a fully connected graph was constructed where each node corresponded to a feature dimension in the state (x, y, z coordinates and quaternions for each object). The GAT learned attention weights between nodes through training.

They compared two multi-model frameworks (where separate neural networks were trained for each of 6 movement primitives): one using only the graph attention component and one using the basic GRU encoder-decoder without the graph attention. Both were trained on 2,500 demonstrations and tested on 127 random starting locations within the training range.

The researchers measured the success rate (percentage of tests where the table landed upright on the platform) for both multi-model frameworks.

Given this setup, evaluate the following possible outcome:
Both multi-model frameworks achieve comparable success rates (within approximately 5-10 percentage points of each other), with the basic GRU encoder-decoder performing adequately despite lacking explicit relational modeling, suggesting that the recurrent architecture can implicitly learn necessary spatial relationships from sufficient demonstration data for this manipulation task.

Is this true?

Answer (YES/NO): NO